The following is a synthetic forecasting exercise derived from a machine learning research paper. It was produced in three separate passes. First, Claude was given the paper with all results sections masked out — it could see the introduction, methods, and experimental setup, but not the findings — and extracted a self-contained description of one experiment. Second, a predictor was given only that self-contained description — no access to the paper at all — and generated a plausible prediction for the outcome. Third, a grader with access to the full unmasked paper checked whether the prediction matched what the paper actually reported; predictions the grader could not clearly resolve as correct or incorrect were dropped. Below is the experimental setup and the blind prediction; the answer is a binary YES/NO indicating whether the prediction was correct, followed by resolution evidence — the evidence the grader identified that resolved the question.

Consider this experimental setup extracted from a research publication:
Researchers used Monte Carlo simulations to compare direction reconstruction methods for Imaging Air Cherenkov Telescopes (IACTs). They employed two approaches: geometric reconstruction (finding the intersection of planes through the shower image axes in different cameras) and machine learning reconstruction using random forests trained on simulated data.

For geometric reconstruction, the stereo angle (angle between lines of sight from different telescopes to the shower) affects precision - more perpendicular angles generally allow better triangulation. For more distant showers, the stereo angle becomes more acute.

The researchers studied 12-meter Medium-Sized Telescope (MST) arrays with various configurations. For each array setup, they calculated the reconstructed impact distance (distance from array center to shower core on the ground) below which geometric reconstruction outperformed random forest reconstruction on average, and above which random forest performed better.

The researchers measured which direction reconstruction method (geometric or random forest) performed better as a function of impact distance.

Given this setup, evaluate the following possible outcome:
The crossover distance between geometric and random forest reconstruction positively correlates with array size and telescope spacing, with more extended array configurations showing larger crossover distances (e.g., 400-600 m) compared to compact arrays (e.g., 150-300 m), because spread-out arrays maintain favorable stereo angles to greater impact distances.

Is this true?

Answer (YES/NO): NO